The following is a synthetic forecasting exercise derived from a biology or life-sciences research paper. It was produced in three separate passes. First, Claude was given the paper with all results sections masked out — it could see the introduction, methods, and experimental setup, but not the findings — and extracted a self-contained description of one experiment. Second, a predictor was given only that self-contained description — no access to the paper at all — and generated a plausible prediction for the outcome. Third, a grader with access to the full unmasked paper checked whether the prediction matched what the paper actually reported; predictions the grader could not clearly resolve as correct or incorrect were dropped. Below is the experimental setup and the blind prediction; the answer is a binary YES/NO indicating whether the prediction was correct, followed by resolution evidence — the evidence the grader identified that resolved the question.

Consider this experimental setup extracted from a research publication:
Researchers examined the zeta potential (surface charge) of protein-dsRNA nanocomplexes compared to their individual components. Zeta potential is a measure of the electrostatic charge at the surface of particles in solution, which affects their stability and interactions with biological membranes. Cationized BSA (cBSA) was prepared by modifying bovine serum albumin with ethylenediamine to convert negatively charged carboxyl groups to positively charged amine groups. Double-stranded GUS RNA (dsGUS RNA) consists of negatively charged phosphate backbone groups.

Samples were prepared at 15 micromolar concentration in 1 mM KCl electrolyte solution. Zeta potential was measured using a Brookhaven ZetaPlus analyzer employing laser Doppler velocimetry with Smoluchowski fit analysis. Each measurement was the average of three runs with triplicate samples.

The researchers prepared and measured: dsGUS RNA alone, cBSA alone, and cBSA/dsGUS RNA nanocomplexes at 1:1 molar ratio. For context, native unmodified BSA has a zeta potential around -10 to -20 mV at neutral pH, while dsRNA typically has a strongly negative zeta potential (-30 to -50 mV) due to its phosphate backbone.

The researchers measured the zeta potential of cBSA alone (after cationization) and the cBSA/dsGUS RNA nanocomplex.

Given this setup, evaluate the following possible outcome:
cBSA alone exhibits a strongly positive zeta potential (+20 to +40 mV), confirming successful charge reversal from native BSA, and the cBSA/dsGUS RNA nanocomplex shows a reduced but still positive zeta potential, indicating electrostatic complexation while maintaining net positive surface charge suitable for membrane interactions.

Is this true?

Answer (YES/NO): NO